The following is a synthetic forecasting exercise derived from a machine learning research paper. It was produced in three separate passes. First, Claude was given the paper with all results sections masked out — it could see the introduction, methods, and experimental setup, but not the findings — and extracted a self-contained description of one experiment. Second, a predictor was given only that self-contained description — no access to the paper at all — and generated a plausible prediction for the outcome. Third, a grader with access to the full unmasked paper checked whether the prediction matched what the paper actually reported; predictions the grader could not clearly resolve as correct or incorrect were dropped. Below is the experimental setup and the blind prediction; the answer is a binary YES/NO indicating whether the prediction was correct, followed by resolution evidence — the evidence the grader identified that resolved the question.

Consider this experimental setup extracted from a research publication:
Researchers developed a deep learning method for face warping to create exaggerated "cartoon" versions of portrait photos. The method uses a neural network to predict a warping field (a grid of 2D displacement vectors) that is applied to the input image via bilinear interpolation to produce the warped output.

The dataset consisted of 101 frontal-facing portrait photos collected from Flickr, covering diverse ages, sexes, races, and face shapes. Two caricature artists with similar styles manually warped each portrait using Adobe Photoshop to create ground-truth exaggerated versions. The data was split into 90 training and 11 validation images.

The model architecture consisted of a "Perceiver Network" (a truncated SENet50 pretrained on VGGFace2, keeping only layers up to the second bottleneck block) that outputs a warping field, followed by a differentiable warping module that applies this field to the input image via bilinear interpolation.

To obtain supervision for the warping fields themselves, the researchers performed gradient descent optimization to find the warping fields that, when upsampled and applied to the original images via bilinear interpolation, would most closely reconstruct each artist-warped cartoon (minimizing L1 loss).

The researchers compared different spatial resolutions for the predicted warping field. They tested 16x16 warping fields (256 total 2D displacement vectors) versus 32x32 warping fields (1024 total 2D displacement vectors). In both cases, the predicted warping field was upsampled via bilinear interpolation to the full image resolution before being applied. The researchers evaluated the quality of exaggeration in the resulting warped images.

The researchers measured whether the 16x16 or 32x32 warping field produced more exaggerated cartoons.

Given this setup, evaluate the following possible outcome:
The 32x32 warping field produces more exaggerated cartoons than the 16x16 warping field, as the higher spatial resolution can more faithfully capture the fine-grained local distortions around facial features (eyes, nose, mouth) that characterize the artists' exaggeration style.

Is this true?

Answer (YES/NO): YES